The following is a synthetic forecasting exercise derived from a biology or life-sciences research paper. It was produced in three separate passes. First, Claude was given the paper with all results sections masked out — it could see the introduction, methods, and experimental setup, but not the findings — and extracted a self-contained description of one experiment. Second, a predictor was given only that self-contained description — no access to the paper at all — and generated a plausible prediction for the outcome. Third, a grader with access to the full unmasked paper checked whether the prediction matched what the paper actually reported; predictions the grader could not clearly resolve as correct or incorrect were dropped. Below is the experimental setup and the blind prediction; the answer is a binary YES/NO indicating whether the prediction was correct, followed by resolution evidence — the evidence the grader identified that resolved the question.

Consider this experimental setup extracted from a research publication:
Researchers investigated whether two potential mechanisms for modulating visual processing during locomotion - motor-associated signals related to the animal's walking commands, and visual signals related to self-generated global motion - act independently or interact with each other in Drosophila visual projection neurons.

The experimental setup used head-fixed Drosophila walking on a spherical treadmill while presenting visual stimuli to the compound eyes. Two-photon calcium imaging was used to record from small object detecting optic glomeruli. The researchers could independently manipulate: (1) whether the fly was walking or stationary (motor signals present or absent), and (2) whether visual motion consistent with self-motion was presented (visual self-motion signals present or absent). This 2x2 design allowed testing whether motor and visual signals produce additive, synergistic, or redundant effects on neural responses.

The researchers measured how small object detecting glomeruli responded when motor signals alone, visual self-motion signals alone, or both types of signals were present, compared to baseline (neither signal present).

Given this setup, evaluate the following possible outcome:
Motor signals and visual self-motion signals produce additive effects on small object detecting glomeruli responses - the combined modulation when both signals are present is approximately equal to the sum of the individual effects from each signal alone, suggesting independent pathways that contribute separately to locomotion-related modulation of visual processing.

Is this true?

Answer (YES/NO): NO